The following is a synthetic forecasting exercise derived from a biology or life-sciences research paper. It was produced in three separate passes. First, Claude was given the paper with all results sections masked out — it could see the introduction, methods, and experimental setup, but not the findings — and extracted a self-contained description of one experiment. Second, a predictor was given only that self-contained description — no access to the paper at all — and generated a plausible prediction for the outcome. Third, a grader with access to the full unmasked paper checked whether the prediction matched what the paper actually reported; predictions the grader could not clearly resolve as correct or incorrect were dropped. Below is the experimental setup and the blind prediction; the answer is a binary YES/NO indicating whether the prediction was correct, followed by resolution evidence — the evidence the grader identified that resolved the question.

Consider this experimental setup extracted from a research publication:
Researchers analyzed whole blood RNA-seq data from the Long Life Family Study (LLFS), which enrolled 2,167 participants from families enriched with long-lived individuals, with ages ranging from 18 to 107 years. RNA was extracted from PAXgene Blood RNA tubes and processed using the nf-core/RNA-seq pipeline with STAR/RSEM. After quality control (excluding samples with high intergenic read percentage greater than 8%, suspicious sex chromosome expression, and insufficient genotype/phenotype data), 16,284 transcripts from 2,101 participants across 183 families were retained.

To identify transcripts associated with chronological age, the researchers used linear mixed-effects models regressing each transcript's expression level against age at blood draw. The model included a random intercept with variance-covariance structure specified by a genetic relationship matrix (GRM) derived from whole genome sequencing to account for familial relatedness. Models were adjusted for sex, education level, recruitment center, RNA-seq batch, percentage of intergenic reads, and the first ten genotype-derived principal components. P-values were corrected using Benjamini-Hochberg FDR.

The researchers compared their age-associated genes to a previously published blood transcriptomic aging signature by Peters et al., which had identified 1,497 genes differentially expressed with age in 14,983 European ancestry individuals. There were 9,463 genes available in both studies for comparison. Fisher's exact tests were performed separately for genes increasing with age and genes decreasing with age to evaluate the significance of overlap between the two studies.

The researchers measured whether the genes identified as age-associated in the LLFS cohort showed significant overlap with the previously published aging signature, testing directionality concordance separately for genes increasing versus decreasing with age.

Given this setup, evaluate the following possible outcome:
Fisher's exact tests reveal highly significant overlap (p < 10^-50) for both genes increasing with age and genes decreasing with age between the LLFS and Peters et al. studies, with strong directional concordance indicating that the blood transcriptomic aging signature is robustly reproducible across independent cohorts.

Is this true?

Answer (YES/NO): YES